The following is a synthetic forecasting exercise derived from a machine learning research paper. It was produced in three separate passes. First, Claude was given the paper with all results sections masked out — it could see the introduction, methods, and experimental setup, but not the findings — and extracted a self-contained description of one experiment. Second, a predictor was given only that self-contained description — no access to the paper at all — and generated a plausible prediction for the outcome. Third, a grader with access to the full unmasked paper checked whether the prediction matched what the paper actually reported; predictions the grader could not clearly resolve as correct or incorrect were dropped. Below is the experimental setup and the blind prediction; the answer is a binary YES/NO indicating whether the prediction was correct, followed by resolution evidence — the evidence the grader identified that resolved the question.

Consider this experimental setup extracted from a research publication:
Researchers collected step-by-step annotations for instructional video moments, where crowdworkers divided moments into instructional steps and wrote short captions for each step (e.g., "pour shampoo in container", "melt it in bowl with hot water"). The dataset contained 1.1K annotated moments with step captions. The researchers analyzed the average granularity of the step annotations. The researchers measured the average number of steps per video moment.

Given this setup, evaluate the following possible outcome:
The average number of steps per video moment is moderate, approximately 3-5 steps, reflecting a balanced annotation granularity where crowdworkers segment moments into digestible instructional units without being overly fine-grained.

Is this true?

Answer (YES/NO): NO